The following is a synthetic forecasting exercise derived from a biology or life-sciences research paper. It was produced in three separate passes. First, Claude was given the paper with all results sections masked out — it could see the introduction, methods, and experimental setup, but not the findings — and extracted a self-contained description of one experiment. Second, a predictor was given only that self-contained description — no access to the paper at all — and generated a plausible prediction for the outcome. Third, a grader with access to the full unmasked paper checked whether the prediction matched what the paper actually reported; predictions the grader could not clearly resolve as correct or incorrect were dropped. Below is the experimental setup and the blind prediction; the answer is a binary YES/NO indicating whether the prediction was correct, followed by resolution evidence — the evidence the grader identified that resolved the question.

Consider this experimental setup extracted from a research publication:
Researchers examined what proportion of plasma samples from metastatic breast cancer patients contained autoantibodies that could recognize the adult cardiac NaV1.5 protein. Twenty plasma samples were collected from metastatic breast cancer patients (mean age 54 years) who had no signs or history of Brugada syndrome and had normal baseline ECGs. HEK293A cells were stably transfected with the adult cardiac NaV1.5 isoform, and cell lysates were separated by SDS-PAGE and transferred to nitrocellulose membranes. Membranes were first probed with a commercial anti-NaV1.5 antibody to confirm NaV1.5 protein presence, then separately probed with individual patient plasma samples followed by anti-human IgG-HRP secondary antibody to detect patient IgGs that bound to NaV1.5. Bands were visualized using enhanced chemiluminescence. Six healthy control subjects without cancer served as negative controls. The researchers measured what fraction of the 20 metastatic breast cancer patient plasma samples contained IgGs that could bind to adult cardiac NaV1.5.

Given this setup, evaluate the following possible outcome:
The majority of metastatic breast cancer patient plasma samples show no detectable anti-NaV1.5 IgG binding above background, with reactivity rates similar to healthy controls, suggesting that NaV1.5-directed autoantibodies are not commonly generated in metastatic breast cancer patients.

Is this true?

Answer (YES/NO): NO